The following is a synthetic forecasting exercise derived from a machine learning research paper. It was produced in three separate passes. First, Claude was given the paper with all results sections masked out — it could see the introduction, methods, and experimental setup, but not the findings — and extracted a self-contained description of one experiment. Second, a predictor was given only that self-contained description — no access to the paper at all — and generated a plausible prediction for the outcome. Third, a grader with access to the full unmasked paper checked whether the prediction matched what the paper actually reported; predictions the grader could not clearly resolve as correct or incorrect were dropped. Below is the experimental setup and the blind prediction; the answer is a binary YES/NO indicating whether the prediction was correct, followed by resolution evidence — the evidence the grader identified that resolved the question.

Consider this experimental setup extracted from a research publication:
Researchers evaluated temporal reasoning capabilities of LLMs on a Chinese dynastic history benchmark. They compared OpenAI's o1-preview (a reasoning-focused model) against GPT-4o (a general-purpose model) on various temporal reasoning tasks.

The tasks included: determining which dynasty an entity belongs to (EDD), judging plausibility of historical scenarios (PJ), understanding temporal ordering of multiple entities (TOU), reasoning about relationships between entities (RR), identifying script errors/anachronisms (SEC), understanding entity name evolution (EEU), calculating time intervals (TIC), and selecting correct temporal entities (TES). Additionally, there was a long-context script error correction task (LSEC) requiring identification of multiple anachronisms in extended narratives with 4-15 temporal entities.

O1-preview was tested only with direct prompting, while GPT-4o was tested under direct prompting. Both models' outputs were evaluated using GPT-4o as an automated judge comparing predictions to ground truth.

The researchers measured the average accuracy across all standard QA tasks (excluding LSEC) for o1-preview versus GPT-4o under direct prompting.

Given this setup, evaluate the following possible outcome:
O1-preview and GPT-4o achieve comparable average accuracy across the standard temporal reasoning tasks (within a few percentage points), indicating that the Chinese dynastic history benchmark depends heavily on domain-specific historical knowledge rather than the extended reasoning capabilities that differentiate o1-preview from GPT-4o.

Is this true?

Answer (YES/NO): YES